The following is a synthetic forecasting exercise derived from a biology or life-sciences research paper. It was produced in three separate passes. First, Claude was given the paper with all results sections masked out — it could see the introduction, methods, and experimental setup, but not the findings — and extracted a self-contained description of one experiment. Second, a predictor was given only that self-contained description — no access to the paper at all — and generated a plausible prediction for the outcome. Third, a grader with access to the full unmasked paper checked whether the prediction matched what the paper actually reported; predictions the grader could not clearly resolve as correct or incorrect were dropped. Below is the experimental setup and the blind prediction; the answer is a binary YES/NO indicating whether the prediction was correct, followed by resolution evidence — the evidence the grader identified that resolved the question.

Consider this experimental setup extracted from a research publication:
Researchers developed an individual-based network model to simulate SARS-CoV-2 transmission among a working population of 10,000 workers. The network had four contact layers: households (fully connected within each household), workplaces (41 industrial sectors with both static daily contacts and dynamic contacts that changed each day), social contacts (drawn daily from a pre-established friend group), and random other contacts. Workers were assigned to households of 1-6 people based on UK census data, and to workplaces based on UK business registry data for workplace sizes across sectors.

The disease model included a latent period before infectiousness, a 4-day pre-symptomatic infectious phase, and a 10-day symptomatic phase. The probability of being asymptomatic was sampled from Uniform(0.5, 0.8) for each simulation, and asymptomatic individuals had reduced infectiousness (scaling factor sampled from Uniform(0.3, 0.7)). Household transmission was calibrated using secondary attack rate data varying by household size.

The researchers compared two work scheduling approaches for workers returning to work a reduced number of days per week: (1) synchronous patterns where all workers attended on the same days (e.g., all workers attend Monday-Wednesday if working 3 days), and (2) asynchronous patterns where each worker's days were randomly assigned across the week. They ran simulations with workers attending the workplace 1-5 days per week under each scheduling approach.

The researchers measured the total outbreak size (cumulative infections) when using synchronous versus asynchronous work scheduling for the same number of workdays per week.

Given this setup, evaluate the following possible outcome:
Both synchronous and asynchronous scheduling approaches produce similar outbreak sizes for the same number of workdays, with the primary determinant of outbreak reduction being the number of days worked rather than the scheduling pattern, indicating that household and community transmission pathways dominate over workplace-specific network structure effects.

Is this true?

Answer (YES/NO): NO